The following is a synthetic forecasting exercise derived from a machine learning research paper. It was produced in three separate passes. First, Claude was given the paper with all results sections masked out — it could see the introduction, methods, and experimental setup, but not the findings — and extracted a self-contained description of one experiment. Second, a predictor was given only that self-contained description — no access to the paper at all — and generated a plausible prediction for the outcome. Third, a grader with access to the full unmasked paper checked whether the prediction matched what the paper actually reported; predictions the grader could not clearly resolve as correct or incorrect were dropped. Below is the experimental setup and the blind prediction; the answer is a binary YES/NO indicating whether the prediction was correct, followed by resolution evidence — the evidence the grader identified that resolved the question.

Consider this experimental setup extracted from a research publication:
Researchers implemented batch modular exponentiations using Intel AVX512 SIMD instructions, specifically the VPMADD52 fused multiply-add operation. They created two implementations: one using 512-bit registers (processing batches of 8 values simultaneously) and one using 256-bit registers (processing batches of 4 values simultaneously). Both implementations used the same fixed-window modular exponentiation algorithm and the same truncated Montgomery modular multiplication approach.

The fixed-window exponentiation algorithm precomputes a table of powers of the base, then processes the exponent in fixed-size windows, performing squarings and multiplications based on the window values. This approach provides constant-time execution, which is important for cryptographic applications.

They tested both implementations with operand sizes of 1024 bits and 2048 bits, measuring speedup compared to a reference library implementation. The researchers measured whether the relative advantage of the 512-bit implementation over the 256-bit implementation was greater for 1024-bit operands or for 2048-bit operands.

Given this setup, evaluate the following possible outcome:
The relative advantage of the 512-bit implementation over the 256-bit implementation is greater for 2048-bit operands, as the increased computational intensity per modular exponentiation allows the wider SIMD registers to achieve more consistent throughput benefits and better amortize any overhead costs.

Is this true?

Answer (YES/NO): YES